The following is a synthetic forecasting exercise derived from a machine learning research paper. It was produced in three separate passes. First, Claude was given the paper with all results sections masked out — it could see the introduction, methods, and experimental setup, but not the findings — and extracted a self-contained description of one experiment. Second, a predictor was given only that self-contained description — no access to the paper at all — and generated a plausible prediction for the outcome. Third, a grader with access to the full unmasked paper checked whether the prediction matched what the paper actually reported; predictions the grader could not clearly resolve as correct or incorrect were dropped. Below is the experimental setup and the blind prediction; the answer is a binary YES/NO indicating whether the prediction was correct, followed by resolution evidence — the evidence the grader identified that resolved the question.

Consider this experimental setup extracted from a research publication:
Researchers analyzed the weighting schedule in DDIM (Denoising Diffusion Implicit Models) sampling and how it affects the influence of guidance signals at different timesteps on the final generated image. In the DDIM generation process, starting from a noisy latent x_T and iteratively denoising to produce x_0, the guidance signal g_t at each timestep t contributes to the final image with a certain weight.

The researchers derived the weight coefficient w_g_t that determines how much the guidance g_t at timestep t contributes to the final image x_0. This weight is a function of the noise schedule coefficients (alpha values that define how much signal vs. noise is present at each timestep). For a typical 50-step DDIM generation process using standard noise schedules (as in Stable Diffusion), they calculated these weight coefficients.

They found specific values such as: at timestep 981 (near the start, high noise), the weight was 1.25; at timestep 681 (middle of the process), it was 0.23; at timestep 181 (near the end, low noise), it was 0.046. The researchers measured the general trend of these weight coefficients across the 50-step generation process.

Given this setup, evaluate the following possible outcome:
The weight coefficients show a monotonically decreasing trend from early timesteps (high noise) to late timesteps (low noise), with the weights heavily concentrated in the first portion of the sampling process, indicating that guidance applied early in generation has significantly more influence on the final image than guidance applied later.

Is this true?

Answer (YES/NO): NO